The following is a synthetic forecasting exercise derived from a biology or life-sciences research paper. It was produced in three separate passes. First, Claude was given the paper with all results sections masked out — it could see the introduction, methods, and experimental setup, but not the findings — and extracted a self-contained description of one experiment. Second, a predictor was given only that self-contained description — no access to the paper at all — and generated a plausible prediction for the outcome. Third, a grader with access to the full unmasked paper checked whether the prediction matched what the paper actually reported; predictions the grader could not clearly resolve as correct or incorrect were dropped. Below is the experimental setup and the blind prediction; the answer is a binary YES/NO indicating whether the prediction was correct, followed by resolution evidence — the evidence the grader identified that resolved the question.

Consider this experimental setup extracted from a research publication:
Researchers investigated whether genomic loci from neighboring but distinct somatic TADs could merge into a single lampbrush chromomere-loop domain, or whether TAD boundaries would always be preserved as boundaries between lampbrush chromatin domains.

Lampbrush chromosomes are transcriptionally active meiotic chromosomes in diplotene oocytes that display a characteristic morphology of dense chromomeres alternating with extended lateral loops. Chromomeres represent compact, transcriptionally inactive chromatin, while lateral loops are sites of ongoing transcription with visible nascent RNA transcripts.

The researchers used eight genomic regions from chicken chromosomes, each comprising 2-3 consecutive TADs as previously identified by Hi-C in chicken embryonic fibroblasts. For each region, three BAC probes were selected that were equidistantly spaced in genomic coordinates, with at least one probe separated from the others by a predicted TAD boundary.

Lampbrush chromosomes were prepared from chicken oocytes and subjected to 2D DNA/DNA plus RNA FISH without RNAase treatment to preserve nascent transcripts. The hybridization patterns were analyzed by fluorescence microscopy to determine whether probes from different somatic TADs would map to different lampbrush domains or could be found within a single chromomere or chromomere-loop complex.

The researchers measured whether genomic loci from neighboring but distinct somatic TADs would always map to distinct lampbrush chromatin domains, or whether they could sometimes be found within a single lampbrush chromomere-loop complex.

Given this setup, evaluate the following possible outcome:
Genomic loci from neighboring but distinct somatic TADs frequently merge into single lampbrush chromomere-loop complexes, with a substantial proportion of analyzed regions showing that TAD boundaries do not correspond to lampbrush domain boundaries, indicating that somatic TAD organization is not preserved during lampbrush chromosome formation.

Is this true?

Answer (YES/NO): NO